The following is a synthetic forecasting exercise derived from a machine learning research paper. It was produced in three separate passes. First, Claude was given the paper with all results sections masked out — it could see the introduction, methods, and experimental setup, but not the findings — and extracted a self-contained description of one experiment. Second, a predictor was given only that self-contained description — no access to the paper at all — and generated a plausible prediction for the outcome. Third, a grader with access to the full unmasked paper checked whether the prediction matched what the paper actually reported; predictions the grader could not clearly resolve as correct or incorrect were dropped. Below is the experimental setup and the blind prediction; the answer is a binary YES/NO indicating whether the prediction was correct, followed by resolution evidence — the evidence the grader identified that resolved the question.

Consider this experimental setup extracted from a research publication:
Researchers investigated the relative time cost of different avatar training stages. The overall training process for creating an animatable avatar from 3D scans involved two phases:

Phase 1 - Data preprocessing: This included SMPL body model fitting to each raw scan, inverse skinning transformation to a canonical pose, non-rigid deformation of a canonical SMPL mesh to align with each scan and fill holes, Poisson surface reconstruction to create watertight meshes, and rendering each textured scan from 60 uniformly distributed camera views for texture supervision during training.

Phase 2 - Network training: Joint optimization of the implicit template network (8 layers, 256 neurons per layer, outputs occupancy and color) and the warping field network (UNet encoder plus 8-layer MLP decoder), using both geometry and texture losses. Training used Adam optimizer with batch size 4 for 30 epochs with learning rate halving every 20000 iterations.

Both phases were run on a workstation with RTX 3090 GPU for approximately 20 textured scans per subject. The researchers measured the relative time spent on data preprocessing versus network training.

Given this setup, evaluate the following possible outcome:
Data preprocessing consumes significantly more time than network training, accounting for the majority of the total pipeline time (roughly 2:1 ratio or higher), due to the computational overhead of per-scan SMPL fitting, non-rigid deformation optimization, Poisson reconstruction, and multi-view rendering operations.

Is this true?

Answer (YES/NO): NO